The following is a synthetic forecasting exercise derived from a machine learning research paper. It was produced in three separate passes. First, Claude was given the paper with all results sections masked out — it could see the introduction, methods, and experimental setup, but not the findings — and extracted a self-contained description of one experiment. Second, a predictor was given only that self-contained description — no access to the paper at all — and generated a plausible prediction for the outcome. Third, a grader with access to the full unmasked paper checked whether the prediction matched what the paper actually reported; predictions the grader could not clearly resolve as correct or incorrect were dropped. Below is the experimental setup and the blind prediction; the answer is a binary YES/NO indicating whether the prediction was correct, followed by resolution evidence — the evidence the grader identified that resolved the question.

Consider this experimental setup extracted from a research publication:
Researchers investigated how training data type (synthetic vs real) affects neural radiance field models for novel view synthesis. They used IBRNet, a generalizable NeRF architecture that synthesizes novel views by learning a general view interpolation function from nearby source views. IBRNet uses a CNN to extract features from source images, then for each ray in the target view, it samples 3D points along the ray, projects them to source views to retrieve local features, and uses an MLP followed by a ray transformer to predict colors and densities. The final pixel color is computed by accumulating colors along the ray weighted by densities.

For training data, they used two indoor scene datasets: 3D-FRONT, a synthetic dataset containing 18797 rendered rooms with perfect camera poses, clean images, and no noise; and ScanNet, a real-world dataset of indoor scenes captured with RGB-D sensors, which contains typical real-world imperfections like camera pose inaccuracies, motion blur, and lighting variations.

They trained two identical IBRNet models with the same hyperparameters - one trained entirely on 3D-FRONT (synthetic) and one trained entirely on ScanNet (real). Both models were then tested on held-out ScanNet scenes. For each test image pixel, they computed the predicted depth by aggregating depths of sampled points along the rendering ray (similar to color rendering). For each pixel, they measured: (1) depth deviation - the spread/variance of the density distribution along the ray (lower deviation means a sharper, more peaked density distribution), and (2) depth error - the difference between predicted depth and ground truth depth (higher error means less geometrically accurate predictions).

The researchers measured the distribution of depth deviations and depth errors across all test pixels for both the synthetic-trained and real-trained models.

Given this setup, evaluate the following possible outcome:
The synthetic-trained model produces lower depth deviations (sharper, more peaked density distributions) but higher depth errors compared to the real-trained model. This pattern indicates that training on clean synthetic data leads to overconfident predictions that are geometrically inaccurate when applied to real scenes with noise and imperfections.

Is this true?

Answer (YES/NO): YES